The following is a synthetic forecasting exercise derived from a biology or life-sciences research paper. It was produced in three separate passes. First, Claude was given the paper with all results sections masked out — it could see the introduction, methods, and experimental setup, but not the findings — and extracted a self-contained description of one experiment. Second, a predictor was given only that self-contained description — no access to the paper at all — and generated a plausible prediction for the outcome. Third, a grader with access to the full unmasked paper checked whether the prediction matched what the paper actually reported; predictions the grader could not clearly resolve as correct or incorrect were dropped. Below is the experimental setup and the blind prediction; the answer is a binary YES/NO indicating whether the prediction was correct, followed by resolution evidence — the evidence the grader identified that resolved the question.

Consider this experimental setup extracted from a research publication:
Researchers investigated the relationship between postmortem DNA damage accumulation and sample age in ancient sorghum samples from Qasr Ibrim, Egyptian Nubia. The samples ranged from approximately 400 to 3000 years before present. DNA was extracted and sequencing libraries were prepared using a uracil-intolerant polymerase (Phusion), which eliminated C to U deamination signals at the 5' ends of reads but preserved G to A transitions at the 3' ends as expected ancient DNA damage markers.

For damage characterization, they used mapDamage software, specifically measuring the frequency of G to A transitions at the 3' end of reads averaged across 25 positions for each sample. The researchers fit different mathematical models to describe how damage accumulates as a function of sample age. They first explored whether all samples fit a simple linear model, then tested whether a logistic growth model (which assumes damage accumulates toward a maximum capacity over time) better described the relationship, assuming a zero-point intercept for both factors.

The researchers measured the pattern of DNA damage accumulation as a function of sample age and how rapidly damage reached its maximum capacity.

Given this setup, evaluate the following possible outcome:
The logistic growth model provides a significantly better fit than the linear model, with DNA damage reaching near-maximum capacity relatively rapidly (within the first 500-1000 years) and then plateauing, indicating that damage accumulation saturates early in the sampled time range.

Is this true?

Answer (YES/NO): YES